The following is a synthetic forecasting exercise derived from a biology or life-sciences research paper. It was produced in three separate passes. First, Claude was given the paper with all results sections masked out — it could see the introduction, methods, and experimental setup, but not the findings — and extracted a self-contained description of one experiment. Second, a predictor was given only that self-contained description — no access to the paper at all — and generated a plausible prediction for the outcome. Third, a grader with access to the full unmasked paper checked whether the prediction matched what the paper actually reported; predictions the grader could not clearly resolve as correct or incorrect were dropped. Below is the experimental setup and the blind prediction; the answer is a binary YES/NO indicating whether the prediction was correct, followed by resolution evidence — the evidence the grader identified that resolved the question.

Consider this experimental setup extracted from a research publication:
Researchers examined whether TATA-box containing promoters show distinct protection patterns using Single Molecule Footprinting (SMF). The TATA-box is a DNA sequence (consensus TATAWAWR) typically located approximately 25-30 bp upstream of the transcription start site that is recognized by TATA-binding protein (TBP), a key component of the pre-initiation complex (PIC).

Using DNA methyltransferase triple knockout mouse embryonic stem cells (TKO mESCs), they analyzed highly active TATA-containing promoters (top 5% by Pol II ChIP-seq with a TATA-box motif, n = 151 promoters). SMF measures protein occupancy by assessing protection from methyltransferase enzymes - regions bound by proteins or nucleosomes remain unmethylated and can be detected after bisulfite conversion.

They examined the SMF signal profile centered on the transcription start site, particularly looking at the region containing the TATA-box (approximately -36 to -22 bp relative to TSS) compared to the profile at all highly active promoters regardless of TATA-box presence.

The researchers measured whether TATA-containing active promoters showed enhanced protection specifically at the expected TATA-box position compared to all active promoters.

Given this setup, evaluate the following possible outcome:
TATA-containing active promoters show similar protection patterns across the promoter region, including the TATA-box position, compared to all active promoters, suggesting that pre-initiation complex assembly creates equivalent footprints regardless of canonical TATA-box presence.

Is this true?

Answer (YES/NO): NO